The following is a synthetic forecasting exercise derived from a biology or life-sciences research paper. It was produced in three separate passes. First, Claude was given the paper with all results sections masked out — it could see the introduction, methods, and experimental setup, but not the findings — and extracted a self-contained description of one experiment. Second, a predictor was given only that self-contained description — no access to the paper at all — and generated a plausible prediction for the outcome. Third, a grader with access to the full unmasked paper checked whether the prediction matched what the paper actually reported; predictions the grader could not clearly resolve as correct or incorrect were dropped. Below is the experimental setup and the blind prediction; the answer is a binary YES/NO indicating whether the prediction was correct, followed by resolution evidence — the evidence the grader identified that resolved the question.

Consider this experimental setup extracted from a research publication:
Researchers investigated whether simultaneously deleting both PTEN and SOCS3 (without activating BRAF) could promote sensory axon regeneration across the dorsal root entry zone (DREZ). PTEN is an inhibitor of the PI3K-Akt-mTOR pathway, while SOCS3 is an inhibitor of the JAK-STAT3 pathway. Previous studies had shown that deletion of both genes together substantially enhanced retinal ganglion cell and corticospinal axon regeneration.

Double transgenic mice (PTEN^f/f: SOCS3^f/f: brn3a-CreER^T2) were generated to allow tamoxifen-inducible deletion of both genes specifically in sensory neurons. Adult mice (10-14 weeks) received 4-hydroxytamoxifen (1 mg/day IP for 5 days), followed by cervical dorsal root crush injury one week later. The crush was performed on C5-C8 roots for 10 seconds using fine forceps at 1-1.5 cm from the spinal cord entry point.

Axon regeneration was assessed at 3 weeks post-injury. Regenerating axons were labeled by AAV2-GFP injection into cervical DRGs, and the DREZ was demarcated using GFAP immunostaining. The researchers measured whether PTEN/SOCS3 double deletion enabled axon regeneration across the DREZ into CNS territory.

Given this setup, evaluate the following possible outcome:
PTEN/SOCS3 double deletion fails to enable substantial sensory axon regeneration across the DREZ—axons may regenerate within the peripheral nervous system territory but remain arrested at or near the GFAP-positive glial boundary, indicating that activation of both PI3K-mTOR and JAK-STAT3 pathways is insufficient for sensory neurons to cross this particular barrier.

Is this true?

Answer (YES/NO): YES